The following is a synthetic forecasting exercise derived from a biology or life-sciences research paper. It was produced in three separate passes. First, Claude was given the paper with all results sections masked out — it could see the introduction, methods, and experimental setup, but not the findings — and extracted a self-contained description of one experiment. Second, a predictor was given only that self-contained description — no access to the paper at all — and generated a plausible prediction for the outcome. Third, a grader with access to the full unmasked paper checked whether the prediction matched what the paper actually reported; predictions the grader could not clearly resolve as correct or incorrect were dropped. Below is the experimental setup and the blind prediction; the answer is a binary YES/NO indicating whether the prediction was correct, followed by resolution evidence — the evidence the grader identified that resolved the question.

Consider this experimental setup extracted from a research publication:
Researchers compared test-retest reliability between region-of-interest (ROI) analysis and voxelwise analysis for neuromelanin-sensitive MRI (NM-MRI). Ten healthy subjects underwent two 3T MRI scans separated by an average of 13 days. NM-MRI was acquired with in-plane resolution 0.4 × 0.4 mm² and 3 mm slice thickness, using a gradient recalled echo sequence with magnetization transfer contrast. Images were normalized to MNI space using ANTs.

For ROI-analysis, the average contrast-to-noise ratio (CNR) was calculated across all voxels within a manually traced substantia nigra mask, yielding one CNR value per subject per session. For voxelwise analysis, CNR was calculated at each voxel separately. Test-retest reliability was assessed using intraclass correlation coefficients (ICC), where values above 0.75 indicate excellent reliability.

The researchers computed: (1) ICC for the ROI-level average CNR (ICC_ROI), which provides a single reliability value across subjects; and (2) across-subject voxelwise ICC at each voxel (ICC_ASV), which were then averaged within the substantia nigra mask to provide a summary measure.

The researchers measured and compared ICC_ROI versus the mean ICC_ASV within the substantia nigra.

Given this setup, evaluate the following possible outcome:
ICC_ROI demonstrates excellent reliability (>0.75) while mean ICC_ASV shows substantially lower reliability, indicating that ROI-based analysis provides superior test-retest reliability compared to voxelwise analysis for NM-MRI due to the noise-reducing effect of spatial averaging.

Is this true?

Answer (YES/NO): NO